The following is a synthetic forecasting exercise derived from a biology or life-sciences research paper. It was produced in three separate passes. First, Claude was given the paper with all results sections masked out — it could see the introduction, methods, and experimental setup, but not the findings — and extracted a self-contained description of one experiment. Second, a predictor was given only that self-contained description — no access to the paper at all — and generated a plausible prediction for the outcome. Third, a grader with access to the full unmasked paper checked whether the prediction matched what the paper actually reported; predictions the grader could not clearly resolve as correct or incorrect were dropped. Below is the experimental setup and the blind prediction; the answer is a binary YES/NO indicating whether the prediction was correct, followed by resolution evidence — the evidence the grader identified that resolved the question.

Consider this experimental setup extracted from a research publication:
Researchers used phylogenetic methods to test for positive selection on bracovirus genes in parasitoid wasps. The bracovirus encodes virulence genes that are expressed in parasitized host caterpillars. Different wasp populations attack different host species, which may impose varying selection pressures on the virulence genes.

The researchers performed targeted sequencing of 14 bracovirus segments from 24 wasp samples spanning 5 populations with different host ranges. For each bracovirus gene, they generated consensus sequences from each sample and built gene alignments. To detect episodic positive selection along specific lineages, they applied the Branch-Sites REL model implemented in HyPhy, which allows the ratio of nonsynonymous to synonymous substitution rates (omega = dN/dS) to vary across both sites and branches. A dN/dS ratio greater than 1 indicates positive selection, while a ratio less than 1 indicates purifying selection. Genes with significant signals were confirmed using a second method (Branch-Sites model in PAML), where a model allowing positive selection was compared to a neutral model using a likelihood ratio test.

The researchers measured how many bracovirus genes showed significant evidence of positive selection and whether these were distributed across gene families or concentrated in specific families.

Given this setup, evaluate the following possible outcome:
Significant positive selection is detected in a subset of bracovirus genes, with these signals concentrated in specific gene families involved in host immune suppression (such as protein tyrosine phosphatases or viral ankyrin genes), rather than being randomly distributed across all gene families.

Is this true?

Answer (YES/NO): NO